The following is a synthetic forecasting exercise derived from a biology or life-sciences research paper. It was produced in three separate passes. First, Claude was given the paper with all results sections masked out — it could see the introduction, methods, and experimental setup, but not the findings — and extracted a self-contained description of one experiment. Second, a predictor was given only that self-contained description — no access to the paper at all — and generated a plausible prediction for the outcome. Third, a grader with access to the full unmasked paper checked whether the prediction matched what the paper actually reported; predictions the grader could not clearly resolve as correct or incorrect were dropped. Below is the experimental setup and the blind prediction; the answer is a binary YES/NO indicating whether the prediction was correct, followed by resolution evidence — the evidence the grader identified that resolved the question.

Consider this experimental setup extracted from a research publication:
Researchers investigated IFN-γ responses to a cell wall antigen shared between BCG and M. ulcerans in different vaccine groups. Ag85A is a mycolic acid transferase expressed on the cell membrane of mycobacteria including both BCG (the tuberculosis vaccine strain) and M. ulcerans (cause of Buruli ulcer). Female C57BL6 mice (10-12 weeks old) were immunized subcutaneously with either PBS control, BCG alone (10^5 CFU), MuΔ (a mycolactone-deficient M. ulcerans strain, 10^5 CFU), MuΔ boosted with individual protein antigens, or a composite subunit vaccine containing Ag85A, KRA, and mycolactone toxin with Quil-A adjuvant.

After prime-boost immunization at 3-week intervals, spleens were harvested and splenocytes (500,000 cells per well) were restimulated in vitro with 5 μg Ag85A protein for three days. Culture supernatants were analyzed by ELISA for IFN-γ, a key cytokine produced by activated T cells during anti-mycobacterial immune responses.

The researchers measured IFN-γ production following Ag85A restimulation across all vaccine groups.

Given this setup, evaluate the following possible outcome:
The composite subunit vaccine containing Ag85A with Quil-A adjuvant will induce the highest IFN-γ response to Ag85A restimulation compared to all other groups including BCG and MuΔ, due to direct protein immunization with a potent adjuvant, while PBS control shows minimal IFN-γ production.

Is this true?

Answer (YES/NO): NO